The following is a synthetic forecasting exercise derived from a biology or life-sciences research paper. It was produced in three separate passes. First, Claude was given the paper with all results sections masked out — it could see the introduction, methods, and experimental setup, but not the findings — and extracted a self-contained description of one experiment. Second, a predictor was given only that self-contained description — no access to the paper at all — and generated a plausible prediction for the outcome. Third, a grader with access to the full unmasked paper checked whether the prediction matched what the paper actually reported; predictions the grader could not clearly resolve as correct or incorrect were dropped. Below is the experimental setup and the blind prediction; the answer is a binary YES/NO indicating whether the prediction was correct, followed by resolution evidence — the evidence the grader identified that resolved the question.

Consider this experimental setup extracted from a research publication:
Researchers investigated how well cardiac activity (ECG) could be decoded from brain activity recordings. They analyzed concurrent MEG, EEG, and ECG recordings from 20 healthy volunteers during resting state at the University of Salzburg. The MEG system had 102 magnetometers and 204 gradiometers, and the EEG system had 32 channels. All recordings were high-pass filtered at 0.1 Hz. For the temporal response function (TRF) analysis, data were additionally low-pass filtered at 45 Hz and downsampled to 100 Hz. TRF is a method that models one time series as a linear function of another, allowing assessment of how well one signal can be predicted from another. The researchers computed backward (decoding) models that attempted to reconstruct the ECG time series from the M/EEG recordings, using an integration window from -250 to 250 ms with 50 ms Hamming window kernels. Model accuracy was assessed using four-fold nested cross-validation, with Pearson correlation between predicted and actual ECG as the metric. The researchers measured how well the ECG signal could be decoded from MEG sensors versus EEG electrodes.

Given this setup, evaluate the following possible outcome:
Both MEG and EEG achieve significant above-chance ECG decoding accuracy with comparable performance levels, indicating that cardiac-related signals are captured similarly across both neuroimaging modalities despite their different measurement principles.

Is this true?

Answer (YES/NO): YES